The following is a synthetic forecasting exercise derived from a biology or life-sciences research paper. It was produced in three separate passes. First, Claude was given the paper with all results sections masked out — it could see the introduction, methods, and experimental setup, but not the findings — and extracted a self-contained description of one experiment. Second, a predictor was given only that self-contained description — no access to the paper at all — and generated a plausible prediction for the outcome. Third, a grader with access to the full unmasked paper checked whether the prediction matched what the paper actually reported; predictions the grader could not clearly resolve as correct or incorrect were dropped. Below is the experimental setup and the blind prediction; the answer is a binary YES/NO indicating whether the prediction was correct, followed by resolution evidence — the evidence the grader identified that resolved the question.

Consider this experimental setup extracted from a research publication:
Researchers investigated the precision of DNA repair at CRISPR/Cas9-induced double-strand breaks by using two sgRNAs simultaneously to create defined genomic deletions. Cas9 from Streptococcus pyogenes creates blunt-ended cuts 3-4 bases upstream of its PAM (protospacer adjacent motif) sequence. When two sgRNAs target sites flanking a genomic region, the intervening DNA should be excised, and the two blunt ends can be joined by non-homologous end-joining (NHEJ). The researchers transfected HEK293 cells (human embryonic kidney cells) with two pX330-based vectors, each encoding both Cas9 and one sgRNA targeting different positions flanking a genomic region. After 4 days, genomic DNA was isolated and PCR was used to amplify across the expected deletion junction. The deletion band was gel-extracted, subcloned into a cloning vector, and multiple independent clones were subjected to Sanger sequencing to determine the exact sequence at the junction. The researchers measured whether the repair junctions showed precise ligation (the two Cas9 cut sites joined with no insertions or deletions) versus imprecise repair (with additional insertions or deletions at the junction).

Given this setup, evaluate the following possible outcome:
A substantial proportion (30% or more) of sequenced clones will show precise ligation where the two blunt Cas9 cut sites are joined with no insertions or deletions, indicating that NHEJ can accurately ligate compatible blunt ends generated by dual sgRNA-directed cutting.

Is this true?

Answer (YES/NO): YES